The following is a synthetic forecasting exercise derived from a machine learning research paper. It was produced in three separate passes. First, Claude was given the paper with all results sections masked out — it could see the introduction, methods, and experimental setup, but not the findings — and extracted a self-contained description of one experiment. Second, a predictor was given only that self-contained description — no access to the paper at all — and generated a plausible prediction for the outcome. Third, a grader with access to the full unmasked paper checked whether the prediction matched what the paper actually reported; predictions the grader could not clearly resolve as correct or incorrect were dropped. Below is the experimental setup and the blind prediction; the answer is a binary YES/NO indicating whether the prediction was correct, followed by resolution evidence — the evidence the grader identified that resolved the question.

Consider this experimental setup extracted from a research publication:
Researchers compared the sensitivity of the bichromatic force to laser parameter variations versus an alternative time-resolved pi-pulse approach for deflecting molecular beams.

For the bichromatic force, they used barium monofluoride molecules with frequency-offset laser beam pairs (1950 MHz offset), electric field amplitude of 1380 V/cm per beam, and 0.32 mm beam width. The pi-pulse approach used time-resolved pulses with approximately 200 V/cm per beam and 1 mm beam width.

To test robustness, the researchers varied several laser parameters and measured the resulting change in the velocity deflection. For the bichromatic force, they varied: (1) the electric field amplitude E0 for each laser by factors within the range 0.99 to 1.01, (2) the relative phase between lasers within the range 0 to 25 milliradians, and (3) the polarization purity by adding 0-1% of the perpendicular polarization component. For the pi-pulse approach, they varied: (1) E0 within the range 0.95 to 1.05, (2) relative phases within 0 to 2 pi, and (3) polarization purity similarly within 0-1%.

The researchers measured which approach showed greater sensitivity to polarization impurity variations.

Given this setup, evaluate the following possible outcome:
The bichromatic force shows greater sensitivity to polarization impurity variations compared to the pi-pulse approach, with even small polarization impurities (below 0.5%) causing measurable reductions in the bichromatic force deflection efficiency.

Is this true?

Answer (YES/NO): NO